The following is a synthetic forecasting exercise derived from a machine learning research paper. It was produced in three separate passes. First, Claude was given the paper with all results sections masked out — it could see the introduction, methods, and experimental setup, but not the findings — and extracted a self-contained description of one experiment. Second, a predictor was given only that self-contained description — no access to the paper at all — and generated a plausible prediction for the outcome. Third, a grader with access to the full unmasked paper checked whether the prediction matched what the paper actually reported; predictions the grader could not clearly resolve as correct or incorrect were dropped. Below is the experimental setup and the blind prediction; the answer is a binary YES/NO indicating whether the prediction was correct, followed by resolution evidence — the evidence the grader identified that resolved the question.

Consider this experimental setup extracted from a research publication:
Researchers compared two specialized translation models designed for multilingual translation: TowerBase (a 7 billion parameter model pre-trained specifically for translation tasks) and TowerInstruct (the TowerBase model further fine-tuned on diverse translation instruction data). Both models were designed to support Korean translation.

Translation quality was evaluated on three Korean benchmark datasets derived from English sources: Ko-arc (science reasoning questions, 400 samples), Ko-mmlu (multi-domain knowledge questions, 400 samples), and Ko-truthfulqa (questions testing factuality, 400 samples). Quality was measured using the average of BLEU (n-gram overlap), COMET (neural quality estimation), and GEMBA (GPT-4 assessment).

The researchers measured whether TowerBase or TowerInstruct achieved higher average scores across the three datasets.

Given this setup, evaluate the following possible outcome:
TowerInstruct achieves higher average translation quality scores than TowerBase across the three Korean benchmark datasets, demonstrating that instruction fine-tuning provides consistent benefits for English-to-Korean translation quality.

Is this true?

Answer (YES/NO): NO